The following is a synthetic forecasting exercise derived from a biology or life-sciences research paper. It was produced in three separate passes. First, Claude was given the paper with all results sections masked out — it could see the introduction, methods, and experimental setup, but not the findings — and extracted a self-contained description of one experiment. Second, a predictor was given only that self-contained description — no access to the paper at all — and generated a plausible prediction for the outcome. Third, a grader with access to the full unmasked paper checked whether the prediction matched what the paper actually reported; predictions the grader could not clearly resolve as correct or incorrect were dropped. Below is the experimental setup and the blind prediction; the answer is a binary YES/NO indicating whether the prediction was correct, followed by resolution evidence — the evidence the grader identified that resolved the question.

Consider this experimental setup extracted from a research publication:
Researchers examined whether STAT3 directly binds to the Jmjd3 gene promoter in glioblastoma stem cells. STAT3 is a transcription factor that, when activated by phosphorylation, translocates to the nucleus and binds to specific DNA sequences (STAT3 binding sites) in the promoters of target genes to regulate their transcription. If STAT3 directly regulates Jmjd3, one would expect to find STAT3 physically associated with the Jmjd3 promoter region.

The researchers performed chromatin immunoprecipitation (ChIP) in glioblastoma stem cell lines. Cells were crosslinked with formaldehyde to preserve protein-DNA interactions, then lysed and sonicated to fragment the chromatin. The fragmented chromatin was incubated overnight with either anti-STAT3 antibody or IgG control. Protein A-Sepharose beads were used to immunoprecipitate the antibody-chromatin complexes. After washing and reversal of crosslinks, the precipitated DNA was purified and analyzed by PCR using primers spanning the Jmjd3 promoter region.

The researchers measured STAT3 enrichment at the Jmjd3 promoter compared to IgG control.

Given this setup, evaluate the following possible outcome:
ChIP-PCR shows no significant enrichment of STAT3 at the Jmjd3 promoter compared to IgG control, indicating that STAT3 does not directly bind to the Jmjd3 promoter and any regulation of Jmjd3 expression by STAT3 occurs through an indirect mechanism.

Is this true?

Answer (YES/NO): NO